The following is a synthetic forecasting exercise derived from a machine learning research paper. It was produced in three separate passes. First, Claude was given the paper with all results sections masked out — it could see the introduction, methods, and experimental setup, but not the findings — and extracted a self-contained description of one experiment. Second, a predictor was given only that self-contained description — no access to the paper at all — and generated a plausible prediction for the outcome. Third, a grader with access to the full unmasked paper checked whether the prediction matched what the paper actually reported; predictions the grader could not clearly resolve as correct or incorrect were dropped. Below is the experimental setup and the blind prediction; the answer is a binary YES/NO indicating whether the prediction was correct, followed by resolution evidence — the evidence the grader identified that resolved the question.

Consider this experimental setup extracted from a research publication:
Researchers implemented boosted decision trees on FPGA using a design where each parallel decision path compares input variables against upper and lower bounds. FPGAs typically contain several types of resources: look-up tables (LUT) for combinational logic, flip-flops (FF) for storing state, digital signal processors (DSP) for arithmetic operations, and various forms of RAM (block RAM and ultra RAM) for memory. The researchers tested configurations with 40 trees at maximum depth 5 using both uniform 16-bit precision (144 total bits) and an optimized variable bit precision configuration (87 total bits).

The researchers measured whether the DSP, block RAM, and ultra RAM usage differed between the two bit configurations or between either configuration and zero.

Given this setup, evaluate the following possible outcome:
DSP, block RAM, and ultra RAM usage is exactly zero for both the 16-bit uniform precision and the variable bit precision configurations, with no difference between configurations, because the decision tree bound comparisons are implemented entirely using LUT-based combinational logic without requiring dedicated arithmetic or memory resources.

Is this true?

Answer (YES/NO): YES